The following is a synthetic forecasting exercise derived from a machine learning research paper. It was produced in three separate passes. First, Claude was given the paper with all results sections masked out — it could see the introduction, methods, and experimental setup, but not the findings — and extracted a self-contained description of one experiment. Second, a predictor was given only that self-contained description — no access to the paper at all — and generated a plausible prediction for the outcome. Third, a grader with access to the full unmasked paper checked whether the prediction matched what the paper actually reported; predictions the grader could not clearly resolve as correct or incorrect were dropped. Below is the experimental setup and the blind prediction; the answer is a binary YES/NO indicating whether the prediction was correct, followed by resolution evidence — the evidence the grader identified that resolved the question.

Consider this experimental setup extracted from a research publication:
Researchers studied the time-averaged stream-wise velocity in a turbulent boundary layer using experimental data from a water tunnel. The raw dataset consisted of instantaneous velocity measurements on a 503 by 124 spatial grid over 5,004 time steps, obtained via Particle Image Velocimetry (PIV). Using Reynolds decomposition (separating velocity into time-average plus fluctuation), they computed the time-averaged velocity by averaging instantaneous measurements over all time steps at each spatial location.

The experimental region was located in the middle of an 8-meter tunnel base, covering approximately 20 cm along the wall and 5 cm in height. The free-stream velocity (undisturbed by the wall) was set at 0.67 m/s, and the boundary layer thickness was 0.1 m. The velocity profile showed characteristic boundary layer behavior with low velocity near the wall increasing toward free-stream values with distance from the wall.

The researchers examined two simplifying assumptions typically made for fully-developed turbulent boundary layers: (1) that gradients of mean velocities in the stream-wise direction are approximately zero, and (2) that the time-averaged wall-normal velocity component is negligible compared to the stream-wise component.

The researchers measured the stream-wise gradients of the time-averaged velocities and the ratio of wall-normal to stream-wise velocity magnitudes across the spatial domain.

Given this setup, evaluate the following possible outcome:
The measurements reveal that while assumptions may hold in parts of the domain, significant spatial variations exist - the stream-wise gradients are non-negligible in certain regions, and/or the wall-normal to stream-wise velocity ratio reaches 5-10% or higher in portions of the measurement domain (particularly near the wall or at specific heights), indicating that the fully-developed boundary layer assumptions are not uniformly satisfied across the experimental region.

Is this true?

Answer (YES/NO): NO